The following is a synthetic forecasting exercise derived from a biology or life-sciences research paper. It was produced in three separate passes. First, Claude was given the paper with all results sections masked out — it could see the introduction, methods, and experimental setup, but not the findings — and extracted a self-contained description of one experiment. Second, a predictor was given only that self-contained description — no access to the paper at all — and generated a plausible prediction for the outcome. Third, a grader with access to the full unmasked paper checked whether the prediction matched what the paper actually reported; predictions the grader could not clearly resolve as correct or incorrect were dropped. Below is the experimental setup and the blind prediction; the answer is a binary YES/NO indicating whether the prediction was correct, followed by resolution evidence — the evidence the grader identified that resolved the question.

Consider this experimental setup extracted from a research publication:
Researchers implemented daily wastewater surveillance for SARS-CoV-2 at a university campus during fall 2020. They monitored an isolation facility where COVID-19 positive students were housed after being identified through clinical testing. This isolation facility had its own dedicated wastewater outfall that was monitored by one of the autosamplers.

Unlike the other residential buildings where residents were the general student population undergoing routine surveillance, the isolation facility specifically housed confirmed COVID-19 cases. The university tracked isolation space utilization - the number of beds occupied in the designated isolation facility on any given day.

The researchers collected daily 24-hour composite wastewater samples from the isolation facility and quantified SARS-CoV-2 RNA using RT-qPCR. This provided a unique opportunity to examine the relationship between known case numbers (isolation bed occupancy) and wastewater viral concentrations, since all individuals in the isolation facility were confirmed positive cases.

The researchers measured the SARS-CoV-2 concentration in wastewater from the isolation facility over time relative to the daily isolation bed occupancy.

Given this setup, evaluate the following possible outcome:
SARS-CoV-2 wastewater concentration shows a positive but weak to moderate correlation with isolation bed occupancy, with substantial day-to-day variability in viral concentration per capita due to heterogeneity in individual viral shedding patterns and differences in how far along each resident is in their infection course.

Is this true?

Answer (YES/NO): NO